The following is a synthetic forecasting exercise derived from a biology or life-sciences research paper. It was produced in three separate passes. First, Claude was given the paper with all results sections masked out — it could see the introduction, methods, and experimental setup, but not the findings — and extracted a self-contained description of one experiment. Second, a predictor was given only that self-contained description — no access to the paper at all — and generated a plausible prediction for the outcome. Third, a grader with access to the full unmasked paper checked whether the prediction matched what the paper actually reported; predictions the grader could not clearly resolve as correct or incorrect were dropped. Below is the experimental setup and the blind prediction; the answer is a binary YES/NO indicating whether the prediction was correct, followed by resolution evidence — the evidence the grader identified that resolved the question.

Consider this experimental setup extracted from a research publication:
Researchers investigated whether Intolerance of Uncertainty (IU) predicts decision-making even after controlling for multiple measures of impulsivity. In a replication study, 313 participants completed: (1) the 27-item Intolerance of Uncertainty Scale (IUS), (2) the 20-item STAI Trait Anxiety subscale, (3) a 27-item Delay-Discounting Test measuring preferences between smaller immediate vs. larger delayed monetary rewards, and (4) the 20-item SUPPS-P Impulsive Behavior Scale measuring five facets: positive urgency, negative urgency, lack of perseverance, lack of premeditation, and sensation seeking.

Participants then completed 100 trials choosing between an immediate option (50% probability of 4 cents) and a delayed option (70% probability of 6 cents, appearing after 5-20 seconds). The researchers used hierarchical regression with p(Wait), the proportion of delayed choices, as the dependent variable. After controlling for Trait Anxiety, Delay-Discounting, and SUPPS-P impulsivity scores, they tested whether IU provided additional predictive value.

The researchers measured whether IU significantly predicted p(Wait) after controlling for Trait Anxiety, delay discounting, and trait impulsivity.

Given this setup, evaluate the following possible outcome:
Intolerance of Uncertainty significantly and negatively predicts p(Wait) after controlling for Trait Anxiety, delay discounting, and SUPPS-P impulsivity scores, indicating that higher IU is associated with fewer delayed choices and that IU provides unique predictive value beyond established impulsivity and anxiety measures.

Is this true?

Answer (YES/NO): NO